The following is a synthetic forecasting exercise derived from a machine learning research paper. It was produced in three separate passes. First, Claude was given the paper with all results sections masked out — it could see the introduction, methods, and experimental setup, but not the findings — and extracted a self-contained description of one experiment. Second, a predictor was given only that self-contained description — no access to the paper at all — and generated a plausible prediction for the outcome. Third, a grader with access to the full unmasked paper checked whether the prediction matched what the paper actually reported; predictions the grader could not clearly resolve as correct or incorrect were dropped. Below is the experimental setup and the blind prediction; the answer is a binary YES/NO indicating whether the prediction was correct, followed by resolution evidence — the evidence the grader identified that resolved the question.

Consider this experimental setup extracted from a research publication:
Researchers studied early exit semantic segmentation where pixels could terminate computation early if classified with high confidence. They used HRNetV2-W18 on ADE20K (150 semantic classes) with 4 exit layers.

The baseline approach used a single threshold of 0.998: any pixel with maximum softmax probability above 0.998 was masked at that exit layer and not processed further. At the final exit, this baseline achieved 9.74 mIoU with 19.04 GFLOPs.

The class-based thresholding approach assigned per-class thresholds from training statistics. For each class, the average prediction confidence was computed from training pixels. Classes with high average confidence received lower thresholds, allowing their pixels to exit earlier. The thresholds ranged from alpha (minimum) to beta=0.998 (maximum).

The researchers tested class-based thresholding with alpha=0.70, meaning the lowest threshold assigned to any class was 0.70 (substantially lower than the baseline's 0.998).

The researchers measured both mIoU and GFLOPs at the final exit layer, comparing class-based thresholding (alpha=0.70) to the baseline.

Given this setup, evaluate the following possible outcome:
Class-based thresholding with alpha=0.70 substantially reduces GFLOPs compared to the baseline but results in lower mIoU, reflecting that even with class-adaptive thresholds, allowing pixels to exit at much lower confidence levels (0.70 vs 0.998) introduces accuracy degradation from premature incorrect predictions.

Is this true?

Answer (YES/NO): NO